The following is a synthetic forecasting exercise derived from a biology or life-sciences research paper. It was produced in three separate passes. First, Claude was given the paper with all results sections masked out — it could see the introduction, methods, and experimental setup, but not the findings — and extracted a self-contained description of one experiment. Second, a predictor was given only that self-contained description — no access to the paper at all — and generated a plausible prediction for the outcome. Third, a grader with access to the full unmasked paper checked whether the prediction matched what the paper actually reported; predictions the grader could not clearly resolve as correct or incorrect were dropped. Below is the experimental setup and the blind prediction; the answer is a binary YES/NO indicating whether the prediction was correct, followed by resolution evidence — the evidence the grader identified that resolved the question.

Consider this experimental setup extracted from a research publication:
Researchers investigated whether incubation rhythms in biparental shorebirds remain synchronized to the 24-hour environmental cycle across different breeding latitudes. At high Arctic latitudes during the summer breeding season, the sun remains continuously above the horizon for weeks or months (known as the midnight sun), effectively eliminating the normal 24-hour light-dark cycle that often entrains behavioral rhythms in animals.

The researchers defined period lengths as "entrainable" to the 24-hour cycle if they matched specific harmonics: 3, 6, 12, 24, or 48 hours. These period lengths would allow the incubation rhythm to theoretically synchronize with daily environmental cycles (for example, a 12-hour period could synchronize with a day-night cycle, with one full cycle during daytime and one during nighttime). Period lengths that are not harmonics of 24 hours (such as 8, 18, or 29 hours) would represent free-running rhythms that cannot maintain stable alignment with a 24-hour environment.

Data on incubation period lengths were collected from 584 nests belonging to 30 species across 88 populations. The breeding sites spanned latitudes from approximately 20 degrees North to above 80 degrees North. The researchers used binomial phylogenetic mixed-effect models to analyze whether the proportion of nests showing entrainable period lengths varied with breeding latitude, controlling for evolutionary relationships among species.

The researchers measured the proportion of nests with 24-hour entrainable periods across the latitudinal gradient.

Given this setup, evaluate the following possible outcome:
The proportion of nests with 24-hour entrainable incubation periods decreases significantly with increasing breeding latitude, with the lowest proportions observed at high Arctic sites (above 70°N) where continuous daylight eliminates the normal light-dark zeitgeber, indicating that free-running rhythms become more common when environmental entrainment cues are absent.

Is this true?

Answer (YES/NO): YES